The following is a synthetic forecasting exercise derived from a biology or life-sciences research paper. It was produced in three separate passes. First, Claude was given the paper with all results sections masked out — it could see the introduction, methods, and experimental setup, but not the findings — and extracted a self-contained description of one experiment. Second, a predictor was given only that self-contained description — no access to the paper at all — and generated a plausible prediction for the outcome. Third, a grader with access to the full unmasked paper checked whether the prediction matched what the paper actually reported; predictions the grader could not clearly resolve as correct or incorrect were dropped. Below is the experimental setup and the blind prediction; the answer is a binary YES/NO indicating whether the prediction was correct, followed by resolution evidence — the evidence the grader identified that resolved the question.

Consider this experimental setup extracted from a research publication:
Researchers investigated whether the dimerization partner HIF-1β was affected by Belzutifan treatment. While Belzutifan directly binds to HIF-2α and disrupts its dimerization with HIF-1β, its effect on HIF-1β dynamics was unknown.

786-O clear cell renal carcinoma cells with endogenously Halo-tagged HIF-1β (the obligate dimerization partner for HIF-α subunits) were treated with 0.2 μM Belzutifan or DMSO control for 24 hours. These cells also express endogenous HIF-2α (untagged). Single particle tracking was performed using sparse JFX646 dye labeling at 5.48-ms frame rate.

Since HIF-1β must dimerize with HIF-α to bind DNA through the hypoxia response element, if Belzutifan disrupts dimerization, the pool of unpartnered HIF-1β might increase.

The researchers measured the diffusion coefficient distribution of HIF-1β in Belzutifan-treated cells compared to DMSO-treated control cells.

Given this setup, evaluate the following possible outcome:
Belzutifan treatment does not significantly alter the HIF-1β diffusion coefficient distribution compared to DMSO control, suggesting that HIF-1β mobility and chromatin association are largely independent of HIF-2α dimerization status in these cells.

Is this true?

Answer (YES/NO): NO